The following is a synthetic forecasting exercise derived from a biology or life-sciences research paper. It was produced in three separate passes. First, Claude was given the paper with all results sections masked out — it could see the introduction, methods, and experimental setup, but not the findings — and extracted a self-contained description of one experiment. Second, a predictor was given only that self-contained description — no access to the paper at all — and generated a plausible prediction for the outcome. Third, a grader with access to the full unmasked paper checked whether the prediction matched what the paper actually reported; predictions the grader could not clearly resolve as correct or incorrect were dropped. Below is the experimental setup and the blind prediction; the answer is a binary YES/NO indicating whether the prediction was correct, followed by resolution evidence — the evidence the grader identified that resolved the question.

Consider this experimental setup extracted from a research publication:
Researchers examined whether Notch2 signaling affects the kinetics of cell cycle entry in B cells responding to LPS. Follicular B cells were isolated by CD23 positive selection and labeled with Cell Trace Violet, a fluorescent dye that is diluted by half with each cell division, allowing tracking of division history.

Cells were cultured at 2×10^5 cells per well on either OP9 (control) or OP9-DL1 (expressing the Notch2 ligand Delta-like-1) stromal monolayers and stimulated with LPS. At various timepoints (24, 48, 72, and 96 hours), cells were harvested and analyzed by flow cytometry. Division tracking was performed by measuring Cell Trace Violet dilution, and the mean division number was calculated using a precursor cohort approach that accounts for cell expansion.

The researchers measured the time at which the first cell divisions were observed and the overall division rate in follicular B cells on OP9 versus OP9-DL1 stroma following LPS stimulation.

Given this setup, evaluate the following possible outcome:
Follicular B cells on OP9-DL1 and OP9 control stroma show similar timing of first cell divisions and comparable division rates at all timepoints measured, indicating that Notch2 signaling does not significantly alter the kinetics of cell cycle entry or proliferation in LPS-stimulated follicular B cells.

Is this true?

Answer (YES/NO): NO